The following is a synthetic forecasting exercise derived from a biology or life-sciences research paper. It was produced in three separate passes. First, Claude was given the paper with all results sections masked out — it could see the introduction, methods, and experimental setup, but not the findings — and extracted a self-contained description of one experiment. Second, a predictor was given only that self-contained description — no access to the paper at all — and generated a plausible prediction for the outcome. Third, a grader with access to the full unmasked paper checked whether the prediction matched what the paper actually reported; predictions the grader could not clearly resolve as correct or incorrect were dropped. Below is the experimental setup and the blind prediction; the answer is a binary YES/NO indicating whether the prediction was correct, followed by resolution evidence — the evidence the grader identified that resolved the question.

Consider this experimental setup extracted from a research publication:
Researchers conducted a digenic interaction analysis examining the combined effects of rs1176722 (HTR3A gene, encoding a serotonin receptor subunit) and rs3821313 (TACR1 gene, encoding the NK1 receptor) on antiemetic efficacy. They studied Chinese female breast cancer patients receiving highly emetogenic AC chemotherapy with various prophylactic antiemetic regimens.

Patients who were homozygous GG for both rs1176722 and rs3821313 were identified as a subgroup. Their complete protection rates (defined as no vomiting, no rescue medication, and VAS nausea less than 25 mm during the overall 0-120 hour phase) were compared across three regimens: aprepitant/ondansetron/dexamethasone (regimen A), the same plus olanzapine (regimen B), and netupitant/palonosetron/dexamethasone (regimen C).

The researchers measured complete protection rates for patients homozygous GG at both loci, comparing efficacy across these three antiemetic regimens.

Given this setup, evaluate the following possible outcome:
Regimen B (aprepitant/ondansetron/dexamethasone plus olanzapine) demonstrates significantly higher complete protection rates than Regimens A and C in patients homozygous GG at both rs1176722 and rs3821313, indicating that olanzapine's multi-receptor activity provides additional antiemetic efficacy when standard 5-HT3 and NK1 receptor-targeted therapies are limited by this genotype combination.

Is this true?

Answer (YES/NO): NO